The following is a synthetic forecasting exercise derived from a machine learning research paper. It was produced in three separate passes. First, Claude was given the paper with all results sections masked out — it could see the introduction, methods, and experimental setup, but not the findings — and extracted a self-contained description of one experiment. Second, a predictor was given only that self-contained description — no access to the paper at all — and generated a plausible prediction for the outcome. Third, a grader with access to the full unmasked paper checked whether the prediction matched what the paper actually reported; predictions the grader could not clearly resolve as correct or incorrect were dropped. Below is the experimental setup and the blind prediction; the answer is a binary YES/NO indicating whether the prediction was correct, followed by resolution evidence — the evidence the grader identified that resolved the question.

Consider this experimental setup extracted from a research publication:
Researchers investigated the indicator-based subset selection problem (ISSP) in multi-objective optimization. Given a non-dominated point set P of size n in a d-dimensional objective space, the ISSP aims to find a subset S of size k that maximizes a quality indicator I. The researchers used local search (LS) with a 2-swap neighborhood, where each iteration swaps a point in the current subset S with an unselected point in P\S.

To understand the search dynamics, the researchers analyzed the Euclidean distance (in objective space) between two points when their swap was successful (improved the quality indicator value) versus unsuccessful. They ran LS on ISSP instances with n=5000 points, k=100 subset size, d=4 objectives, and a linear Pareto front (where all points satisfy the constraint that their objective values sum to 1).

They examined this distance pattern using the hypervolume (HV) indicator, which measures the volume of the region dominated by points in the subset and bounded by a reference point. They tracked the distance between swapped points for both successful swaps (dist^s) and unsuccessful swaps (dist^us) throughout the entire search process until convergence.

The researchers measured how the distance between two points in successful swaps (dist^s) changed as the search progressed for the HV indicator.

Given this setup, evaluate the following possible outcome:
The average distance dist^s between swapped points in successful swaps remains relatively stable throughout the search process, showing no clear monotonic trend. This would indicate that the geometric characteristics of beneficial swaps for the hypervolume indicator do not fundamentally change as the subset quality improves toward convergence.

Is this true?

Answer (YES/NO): NO